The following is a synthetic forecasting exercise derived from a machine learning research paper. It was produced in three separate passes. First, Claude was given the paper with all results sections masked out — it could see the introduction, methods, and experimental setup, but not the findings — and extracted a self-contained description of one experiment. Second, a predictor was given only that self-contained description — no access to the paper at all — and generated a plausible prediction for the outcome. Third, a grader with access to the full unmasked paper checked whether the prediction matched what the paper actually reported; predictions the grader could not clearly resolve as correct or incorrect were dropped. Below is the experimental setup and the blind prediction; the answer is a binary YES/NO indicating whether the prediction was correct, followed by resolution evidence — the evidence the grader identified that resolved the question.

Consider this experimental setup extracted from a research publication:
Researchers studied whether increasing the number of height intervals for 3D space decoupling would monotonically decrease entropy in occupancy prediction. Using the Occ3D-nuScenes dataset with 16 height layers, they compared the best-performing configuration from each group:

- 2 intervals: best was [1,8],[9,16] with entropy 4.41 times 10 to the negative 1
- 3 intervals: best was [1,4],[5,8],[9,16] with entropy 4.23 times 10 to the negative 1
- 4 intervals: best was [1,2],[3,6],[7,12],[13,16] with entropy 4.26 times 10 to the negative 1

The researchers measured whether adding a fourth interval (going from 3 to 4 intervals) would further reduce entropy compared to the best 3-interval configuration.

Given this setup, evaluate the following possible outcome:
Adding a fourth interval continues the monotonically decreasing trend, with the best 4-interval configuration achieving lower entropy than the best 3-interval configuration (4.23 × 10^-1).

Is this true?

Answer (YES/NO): NO